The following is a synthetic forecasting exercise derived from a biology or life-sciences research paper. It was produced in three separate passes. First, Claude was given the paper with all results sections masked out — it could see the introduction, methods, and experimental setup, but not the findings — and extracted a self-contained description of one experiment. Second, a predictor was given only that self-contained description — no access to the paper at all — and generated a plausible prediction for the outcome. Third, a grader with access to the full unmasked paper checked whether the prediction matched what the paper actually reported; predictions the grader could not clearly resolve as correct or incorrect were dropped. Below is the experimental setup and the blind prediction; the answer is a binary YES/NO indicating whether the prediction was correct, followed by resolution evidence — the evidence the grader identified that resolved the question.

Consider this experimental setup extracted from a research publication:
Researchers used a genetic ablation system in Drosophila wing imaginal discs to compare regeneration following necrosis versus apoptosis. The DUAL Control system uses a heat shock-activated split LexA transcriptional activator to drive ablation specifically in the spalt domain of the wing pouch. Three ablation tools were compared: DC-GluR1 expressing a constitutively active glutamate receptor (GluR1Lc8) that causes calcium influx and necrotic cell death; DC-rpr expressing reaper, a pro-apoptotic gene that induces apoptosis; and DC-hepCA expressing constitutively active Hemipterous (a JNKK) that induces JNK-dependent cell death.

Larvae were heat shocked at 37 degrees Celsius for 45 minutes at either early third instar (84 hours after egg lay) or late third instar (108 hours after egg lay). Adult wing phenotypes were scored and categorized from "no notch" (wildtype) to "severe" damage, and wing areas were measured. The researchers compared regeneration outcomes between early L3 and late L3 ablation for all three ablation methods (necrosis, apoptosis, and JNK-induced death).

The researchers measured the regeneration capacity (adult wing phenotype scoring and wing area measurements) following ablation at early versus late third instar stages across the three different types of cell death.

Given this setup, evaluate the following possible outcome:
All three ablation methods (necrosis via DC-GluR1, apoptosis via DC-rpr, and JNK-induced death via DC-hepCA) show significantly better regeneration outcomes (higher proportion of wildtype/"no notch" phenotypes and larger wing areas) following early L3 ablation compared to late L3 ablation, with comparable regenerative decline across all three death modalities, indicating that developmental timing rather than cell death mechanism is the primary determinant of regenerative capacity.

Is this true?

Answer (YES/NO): YES